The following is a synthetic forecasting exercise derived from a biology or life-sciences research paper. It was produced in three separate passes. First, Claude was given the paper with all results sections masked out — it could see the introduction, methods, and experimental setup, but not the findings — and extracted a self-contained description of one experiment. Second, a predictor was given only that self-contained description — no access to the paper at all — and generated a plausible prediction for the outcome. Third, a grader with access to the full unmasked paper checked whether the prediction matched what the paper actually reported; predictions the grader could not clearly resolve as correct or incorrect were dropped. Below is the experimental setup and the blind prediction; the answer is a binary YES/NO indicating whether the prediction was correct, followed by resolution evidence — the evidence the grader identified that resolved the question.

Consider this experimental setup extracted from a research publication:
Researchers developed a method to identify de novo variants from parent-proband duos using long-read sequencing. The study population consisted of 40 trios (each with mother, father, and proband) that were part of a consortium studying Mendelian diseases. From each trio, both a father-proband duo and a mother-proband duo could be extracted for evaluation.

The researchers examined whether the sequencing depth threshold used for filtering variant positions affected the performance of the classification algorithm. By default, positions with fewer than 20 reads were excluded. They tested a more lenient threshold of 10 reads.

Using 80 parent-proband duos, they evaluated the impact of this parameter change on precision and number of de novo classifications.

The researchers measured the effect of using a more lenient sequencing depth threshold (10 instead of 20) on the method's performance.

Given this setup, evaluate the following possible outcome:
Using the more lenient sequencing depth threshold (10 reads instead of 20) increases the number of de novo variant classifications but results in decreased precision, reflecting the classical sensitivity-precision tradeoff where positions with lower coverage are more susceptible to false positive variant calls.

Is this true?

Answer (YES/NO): NO